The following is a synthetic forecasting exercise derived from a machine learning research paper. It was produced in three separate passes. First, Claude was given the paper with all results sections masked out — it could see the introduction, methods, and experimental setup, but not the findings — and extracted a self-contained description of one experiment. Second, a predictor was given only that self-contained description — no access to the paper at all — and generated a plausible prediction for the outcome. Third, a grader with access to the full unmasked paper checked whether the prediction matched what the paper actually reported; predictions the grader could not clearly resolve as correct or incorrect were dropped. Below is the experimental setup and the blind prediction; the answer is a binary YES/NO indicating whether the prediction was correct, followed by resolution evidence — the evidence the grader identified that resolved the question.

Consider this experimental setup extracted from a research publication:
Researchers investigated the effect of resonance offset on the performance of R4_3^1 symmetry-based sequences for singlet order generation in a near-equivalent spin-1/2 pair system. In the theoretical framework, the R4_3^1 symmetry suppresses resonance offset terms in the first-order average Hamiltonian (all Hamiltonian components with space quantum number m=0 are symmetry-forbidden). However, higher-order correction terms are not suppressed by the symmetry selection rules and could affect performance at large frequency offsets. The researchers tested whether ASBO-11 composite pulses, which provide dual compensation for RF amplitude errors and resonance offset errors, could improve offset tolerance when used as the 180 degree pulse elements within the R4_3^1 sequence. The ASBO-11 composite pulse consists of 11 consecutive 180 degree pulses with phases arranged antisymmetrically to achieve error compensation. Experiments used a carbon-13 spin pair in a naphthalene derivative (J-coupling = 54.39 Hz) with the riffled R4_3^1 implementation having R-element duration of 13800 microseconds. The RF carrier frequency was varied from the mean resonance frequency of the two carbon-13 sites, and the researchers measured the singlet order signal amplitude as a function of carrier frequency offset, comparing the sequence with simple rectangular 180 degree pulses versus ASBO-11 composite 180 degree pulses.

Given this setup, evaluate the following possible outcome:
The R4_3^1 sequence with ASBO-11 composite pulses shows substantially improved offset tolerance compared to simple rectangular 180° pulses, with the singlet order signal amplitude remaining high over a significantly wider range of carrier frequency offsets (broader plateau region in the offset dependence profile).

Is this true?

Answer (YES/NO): NO